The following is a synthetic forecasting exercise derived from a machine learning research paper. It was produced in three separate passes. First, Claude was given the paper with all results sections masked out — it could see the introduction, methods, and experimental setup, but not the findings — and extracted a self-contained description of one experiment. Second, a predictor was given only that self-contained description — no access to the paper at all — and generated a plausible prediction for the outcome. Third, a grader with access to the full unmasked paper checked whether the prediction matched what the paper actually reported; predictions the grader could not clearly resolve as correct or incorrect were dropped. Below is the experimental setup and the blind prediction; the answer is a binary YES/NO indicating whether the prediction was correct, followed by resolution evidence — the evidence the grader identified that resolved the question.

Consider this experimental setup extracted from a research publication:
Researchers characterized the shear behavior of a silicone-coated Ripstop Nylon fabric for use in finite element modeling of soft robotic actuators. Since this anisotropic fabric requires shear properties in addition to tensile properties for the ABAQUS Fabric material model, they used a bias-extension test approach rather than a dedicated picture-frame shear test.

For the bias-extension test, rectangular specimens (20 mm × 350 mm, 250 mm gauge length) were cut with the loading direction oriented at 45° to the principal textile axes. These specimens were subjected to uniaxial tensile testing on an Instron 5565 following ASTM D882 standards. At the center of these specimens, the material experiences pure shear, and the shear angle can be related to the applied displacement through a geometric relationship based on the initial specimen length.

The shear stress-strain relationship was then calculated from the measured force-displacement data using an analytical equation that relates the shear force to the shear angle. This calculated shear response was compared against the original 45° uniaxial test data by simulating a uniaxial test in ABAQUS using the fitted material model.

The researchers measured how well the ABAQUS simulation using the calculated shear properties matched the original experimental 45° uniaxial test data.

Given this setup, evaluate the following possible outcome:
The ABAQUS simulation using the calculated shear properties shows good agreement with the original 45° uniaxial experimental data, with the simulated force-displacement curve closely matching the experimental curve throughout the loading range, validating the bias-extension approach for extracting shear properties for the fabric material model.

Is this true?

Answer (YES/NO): NO